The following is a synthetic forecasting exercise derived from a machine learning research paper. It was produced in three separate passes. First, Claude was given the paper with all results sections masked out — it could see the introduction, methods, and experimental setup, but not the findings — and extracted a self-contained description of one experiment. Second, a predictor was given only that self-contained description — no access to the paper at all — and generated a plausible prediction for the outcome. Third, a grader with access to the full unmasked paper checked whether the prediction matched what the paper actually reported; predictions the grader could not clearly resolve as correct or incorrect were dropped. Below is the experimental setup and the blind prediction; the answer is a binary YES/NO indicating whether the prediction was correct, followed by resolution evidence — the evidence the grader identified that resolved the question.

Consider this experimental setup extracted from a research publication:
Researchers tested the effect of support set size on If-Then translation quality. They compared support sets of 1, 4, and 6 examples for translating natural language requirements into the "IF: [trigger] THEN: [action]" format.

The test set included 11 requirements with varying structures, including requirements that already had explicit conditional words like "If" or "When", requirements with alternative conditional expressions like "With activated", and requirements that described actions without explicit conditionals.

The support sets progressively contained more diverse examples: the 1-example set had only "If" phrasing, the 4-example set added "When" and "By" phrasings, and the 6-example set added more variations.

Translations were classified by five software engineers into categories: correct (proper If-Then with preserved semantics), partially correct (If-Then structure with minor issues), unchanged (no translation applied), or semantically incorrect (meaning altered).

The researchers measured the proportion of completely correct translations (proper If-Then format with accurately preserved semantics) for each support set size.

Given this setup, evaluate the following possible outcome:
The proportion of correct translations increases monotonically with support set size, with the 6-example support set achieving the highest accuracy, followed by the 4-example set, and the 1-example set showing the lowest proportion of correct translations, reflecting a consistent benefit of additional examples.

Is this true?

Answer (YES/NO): YES